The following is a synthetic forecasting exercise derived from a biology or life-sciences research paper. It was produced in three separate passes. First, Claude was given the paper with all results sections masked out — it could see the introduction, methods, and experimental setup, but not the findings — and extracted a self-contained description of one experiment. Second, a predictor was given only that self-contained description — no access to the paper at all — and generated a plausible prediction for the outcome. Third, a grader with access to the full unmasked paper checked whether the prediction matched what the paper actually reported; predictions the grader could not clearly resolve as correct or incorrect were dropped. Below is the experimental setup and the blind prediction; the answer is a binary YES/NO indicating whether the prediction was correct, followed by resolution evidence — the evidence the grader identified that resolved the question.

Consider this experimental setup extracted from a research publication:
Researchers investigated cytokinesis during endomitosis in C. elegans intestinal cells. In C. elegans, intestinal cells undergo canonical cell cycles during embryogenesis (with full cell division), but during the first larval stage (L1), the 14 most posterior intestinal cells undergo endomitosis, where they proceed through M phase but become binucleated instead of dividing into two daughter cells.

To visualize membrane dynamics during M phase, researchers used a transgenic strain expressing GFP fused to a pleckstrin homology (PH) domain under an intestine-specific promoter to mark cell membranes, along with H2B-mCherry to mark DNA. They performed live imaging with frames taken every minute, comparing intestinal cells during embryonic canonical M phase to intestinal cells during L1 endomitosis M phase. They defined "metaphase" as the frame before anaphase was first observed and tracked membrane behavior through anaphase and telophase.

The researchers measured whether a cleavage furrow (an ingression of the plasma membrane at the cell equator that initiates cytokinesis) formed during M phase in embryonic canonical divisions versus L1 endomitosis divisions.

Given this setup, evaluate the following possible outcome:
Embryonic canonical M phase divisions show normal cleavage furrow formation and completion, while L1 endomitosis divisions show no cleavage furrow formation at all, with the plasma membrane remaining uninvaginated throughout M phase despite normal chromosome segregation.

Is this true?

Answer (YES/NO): YES